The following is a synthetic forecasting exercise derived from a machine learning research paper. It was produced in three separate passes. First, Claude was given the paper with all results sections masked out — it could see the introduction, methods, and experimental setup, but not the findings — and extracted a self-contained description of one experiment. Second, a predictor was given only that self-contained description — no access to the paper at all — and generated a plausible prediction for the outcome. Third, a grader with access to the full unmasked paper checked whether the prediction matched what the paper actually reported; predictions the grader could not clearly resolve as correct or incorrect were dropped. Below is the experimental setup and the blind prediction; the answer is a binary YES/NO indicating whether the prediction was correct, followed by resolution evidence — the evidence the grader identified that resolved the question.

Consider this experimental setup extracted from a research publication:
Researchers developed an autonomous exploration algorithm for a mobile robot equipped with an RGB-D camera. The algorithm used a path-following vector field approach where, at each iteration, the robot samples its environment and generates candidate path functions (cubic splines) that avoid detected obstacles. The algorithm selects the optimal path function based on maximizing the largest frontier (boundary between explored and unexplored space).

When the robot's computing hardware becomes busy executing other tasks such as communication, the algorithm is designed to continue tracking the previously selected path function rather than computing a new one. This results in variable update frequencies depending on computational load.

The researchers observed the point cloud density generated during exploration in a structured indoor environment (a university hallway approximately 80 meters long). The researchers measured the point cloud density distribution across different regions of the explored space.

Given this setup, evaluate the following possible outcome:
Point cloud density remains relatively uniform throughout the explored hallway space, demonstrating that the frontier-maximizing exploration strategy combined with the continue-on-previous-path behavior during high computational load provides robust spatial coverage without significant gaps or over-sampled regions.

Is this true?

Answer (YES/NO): NO